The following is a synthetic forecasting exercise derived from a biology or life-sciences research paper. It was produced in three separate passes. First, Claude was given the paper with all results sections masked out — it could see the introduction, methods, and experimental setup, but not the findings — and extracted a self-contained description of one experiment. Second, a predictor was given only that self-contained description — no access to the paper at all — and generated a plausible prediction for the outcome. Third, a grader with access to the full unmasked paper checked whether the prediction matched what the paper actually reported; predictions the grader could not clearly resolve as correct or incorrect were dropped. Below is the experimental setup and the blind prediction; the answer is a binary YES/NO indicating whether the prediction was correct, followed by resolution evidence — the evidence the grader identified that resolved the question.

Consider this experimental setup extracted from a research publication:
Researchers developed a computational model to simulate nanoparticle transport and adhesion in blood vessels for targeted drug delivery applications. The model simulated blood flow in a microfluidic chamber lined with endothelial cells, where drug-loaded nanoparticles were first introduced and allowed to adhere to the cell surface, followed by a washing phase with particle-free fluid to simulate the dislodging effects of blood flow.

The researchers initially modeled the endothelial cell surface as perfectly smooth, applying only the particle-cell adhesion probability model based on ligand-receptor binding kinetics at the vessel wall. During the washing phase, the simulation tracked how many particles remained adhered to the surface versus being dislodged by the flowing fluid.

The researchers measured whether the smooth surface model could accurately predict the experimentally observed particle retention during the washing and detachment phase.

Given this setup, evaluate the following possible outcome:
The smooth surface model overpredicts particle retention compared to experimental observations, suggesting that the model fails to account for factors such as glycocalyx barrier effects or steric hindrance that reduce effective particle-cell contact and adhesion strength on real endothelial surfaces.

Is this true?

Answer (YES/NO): NO